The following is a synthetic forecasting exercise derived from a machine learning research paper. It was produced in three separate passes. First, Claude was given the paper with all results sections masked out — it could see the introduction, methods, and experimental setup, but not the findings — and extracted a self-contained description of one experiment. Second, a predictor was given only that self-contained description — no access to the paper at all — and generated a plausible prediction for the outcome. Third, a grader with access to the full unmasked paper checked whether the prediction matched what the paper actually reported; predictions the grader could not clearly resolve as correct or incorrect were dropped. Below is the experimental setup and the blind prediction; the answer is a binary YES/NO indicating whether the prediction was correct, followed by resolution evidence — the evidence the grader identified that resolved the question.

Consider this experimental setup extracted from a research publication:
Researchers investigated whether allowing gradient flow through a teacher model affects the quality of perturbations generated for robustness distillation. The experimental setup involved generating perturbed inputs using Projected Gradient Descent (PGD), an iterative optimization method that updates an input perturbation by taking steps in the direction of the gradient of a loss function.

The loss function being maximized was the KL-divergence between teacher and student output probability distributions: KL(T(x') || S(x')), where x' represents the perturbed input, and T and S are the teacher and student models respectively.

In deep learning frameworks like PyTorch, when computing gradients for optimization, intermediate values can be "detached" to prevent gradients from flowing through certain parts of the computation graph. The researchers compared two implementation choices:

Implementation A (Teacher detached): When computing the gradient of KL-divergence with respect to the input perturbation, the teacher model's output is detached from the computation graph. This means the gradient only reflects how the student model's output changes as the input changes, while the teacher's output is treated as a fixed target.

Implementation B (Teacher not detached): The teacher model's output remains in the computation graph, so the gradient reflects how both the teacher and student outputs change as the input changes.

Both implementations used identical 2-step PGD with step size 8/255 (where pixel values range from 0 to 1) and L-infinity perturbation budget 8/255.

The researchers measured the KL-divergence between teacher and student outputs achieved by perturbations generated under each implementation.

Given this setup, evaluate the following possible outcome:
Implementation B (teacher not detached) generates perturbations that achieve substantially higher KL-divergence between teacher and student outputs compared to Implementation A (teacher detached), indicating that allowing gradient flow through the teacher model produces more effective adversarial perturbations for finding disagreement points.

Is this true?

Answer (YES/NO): YES